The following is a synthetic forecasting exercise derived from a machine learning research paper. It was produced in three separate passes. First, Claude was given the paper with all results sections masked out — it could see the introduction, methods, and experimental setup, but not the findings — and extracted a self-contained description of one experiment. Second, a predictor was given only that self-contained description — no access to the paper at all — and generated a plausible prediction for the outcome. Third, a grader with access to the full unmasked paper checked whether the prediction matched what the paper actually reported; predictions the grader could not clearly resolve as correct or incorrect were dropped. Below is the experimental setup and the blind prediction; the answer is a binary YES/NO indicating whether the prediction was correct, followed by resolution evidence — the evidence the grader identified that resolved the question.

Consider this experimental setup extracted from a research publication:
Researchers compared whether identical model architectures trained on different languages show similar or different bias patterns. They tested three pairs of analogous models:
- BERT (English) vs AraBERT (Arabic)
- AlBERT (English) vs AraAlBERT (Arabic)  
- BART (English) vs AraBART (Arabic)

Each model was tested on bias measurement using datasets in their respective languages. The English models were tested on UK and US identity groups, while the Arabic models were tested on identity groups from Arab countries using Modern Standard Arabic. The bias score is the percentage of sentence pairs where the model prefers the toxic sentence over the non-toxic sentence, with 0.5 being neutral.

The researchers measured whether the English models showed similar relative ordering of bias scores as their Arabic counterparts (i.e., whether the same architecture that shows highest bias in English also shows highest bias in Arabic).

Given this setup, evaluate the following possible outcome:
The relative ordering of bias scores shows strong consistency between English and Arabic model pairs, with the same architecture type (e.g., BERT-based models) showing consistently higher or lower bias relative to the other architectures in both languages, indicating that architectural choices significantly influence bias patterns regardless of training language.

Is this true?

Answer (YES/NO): NO